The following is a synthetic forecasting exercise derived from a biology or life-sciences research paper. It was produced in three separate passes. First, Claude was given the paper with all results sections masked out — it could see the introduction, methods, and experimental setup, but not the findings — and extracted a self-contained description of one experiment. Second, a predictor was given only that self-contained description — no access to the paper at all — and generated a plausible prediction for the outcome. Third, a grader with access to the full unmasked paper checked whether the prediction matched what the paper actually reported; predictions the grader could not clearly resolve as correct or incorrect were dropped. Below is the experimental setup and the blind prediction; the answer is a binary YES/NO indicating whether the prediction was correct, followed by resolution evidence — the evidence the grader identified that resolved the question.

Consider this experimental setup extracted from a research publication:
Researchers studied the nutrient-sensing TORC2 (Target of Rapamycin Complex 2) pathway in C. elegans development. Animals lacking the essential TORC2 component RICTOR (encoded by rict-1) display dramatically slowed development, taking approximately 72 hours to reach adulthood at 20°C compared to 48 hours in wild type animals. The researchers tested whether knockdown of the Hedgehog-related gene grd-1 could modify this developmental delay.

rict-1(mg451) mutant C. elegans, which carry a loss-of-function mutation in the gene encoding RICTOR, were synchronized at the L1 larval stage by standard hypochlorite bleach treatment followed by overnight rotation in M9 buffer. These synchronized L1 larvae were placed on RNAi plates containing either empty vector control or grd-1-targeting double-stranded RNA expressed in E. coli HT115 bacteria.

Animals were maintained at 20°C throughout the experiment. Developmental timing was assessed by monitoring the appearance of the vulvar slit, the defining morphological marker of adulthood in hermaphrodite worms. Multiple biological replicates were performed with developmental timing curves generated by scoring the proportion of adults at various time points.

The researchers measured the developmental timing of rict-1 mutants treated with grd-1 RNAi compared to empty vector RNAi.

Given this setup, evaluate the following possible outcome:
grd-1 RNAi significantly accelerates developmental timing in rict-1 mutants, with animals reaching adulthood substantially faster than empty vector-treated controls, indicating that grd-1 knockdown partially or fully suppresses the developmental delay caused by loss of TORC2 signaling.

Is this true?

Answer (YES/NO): YES